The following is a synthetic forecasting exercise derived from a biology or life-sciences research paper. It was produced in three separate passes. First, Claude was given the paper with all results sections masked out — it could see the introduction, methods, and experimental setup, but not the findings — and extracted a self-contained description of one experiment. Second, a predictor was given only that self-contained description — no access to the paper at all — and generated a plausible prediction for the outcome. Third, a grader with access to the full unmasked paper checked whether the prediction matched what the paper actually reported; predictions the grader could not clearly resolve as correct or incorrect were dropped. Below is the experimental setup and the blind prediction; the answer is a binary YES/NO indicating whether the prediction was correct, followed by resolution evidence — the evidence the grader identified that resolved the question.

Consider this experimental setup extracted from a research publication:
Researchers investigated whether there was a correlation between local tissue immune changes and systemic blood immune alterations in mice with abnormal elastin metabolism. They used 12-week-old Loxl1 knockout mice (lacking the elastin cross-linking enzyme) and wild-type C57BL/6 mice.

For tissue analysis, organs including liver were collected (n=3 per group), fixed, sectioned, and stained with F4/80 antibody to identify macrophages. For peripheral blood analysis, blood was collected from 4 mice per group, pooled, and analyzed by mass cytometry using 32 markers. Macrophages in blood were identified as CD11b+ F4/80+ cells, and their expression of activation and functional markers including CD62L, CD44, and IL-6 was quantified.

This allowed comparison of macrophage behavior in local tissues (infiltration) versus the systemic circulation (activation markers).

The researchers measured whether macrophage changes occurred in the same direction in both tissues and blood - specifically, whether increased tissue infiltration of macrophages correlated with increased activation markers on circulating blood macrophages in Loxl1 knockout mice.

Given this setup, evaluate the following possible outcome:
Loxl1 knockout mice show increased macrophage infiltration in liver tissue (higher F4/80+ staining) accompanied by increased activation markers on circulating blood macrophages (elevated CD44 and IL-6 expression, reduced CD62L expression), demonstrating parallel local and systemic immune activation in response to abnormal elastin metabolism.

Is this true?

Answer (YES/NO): NO